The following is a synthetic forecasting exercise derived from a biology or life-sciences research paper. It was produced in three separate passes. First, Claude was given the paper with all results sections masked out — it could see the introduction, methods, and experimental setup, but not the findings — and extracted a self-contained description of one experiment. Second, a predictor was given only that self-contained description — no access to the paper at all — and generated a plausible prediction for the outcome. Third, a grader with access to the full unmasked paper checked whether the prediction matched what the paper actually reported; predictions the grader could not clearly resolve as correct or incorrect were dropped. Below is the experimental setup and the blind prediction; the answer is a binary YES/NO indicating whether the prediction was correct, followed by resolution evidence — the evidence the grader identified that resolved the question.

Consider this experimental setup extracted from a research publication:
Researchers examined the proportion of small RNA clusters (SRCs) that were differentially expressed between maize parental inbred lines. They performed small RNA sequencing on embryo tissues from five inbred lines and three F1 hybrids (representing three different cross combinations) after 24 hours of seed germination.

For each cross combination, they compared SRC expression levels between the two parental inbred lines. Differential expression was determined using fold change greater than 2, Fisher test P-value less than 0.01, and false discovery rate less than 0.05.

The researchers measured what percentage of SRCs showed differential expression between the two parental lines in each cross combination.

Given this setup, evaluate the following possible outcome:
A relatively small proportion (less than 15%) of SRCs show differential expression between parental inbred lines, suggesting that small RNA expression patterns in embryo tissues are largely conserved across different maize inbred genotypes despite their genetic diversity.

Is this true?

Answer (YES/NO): NO